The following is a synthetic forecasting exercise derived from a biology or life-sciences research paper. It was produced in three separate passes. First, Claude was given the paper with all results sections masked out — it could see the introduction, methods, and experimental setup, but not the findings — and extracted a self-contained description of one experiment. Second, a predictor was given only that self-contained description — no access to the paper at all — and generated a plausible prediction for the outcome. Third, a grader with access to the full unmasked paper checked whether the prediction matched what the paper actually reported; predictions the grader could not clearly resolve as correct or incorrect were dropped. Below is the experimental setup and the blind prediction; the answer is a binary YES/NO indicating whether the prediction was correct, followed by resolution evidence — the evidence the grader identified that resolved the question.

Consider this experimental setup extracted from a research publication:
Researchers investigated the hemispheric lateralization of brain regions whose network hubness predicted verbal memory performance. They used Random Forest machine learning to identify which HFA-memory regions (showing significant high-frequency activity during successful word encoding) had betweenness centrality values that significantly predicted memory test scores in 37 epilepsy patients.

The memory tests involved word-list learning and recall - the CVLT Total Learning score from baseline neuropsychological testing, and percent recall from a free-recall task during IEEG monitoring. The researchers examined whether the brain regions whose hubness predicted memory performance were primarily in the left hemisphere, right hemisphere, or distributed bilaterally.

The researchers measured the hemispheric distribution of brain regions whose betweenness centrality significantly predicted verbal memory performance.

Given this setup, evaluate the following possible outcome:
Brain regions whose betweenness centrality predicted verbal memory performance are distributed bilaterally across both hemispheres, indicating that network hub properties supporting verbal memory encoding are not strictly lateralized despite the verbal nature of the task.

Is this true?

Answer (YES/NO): NO